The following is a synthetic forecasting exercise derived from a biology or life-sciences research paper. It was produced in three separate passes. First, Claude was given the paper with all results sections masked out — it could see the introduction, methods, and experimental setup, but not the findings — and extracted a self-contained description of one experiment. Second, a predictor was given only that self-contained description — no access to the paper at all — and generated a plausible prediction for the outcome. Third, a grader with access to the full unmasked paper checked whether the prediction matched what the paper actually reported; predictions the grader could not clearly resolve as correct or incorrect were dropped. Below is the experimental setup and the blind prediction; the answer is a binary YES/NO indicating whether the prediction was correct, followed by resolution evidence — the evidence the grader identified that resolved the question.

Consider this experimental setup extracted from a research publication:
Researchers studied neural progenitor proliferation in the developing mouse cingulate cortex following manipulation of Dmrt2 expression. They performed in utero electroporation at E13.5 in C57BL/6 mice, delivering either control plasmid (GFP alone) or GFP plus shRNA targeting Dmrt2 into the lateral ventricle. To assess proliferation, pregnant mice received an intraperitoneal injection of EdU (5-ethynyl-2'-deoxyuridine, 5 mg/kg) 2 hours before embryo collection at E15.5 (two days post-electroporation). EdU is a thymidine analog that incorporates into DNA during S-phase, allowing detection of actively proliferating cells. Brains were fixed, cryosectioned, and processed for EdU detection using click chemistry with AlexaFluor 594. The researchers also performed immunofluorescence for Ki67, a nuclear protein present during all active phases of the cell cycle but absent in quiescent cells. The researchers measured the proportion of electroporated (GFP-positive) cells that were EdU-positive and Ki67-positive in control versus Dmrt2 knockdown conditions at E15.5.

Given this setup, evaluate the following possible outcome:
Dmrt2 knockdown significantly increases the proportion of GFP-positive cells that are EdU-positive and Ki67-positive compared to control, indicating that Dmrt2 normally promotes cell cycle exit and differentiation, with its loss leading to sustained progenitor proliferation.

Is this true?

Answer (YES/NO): NO